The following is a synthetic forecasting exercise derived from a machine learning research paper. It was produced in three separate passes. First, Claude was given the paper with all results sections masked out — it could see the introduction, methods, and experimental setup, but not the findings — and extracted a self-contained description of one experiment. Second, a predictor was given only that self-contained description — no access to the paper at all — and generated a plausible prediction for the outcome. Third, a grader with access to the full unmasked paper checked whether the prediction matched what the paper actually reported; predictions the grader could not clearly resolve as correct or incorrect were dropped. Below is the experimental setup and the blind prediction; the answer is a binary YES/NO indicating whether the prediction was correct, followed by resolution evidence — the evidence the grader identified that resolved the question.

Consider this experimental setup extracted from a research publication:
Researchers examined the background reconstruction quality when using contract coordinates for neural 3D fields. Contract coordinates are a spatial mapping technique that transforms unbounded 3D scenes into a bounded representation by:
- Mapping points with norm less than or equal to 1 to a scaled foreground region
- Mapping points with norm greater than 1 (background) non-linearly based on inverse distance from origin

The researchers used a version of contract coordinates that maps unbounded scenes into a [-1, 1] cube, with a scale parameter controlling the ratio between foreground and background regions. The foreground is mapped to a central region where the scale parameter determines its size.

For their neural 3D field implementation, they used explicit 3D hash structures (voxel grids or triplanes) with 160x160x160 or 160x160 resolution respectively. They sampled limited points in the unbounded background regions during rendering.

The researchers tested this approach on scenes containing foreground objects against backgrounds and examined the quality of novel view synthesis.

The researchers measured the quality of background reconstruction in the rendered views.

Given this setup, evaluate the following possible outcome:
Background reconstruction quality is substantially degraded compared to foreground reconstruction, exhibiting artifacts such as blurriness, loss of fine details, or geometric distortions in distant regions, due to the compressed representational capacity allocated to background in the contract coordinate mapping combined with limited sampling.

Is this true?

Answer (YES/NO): YES